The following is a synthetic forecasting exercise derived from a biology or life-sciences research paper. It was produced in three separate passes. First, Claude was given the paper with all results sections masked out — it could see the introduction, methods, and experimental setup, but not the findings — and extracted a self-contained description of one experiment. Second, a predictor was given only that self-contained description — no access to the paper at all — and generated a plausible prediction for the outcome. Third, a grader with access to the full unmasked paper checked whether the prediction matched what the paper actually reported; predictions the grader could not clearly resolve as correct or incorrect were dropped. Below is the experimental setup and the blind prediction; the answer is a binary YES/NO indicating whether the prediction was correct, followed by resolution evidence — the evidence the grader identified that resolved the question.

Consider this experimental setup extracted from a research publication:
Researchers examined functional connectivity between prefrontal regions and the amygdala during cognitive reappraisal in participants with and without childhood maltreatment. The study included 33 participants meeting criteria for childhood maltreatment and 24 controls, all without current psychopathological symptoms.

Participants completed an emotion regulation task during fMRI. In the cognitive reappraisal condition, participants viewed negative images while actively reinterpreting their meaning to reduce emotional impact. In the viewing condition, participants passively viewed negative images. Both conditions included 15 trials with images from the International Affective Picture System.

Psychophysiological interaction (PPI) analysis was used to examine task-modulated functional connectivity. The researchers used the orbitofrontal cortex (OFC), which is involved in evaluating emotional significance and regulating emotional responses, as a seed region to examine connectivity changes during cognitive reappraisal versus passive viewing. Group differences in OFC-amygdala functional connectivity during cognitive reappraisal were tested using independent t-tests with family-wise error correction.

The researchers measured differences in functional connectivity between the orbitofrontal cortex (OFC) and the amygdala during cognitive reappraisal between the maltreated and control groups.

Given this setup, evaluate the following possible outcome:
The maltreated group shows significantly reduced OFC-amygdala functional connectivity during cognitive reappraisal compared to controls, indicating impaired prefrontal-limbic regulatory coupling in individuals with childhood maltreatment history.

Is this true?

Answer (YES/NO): NO